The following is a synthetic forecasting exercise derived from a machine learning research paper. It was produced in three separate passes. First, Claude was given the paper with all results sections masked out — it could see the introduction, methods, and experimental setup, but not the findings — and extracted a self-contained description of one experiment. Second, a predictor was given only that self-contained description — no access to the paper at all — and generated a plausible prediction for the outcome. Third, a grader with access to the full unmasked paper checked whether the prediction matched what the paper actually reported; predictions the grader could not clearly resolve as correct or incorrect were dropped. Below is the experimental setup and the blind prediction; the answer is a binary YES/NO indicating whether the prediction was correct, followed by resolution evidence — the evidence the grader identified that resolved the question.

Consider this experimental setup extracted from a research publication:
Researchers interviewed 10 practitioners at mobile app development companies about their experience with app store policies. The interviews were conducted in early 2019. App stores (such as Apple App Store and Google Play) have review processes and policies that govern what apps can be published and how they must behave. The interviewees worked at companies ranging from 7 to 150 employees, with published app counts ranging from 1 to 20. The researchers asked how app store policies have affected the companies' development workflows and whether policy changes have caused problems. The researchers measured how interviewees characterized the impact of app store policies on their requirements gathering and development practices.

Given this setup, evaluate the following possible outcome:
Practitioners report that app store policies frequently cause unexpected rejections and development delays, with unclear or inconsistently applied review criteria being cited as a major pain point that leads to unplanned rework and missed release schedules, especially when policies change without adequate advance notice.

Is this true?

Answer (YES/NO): NO